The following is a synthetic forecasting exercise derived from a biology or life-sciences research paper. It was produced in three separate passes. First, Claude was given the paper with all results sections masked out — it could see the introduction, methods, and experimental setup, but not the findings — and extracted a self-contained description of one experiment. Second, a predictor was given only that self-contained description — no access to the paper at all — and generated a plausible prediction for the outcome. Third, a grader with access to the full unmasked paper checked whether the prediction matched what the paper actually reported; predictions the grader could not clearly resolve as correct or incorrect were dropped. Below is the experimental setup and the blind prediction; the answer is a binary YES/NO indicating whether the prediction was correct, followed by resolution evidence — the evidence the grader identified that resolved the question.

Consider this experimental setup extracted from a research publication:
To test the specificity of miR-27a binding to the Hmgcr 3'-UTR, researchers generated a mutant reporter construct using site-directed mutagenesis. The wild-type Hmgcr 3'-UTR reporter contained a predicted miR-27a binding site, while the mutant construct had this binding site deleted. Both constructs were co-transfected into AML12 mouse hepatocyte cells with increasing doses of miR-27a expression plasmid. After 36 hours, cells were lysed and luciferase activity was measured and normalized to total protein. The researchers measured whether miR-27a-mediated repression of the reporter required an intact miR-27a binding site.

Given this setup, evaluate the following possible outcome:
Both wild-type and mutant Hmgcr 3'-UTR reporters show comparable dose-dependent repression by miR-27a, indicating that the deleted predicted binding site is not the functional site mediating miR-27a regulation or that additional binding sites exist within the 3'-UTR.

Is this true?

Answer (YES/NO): NO